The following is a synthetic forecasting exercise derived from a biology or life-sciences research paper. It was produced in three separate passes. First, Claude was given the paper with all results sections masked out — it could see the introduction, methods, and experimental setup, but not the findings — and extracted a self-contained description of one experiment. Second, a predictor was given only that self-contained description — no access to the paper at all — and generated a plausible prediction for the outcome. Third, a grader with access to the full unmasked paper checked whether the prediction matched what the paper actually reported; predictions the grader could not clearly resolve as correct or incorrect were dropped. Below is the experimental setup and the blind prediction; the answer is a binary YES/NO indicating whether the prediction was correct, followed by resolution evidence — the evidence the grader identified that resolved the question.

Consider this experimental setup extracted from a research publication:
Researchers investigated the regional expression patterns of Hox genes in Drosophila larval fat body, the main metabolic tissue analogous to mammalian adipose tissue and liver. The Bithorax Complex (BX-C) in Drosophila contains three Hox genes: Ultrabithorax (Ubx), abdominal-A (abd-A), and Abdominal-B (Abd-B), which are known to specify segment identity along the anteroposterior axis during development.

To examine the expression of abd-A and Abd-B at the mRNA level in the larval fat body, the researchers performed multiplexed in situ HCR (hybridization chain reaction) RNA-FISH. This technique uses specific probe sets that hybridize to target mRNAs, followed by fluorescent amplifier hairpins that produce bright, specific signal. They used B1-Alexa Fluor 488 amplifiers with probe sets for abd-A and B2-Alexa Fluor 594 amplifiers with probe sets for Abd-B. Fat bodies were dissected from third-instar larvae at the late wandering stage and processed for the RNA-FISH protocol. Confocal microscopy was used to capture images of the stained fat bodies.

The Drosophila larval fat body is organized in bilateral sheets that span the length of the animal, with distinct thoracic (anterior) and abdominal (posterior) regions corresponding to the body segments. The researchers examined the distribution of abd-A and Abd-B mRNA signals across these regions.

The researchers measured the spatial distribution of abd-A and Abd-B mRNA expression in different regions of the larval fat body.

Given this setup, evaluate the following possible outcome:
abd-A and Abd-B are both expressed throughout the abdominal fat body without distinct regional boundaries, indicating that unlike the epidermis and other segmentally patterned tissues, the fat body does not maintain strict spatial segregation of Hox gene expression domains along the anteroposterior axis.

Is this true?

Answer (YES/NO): NO